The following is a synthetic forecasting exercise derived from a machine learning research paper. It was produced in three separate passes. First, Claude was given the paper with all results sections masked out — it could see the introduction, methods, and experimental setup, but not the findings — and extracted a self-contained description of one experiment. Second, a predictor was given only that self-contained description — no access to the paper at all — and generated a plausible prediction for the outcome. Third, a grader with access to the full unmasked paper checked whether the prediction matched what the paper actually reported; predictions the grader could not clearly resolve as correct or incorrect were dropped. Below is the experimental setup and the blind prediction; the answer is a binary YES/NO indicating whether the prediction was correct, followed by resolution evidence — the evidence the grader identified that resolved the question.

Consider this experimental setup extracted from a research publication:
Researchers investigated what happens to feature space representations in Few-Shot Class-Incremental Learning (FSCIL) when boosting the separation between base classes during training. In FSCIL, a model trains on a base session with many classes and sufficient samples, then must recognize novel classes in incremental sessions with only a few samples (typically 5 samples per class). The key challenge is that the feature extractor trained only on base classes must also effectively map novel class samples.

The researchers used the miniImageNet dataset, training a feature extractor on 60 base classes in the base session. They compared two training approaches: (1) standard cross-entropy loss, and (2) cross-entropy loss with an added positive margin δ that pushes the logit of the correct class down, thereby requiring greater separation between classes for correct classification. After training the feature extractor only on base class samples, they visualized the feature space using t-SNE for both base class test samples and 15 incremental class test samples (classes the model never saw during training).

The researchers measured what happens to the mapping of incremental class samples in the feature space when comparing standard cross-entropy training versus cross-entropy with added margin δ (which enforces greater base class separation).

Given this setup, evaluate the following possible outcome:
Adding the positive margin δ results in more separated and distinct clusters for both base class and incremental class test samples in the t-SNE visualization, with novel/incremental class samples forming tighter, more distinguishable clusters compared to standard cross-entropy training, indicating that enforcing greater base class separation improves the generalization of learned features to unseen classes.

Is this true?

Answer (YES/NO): NO